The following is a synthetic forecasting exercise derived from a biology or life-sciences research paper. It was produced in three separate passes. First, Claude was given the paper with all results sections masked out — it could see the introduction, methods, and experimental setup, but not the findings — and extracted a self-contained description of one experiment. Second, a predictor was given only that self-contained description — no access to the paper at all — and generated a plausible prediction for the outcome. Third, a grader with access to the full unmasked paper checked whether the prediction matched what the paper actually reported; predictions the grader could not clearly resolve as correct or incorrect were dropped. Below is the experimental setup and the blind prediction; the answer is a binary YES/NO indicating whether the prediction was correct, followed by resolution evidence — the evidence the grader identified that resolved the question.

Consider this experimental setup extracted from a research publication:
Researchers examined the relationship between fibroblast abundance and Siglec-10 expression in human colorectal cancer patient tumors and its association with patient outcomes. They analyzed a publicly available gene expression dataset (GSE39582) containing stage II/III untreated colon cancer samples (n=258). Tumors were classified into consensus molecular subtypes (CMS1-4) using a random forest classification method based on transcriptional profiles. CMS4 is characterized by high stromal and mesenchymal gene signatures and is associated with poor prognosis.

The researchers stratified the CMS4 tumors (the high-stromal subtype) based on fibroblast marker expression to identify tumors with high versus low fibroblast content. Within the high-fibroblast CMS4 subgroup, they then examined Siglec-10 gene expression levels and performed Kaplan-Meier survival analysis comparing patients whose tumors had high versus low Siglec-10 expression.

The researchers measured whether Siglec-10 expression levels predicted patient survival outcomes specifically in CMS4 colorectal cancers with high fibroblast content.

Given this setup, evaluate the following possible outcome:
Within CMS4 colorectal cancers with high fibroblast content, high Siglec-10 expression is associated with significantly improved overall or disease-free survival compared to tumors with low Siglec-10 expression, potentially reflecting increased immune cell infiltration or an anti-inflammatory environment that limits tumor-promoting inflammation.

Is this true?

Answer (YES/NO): NO